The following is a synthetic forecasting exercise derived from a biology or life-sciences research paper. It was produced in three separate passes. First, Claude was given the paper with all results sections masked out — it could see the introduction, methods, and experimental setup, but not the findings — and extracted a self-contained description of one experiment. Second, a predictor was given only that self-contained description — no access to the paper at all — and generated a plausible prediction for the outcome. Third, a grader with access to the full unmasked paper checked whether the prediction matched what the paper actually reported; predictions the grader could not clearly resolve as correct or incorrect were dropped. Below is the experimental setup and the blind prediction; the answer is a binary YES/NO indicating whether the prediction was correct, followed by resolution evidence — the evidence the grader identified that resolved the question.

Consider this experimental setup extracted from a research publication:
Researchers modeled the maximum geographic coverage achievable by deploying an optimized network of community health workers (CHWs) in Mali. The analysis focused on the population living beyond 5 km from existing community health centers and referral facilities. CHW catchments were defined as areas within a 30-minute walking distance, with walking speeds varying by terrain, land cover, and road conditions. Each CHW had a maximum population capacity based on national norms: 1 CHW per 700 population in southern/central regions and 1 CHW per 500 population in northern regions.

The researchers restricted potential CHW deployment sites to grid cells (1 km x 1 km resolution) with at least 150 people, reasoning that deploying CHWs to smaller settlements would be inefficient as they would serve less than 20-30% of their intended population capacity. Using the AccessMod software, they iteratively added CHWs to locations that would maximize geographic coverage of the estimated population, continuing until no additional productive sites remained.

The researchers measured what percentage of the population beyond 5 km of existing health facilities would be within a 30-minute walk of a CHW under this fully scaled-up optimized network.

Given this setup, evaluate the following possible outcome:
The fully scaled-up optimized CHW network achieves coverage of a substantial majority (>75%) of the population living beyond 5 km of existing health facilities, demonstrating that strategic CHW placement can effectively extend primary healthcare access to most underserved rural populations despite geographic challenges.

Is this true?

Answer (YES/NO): YES